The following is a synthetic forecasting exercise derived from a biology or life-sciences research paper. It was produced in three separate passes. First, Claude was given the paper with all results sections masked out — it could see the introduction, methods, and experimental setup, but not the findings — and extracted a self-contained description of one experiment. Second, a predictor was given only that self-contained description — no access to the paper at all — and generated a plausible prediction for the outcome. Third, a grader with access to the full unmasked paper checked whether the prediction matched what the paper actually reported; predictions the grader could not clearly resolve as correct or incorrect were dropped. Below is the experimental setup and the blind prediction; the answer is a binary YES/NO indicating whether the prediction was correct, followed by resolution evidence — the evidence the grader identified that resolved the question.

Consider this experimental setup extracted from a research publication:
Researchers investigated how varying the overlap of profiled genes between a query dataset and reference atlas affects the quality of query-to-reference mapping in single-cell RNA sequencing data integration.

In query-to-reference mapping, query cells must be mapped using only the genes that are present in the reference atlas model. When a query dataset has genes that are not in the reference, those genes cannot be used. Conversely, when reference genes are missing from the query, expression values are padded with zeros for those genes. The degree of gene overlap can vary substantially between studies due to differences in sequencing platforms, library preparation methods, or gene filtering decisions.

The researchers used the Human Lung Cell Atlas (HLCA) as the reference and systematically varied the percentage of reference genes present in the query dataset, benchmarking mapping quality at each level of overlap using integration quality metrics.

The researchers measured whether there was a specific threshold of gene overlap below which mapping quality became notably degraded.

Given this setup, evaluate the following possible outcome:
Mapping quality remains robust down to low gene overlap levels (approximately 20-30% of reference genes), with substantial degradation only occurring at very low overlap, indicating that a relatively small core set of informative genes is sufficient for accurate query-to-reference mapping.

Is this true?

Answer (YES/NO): NO